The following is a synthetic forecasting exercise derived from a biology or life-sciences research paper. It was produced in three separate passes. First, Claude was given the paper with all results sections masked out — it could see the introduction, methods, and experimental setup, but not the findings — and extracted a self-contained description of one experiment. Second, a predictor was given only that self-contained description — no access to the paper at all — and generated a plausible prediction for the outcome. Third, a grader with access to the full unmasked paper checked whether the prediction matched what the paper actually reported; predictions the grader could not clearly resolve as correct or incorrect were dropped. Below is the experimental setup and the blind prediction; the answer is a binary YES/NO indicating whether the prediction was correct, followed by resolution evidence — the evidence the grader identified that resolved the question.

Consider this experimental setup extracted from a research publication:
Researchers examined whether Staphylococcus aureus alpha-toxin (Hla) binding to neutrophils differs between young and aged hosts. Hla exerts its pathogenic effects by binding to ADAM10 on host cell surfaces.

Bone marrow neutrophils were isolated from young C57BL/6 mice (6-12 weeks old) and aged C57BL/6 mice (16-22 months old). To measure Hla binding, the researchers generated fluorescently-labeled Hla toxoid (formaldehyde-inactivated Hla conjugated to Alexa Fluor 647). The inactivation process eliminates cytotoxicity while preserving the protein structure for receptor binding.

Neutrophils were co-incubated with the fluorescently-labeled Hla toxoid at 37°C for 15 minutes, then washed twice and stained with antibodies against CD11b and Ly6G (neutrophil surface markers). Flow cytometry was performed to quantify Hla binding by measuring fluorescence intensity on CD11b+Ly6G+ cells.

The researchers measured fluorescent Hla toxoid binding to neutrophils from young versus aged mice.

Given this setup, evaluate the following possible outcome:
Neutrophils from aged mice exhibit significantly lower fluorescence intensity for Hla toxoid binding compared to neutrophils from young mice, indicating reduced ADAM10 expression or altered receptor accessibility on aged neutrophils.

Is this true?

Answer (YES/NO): NO